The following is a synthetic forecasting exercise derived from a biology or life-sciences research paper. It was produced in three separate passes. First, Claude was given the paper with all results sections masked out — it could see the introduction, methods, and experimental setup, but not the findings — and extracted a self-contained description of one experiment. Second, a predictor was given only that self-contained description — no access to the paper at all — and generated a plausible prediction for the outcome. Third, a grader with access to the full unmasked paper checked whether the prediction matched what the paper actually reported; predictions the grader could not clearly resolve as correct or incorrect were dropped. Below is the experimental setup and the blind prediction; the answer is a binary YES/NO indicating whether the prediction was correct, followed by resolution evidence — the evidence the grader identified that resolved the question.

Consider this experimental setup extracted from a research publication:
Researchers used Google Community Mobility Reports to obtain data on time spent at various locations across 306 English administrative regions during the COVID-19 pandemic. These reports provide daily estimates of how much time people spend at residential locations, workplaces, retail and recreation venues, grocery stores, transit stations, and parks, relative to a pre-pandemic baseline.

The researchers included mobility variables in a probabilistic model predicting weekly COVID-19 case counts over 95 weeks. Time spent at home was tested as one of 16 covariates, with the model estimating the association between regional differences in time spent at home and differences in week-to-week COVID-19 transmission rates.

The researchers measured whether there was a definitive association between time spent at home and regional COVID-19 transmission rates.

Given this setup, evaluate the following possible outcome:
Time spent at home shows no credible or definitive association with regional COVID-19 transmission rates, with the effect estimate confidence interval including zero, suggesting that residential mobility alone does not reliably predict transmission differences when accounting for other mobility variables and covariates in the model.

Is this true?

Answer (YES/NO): NO